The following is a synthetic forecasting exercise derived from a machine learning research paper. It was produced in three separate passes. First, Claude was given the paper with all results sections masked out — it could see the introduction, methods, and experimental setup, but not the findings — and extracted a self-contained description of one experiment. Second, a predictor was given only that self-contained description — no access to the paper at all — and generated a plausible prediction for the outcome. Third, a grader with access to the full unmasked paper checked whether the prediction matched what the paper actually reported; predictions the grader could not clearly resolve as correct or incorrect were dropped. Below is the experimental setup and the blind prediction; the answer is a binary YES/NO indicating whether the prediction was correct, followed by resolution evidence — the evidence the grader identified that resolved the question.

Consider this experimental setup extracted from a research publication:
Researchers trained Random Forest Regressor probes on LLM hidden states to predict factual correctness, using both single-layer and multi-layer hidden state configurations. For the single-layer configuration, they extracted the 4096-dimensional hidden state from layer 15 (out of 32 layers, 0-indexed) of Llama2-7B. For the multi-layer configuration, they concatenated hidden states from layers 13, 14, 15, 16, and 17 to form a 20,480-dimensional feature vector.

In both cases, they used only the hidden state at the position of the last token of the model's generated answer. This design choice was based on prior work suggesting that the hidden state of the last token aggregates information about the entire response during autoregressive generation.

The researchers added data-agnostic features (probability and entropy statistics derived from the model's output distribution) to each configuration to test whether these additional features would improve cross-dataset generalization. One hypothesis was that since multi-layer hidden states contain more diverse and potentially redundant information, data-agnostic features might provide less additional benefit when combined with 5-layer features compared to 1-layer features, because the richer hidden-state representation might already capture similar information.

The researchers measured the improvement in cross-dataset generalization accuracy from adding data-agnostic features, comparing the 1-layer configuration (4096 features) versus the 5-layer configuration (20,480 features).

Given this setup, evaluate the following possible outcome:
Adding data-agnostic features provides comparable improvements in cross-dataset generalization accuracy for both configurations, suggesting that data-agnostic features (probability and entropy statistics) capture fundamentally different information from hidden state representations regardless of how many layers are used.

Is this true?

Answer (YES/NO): NO